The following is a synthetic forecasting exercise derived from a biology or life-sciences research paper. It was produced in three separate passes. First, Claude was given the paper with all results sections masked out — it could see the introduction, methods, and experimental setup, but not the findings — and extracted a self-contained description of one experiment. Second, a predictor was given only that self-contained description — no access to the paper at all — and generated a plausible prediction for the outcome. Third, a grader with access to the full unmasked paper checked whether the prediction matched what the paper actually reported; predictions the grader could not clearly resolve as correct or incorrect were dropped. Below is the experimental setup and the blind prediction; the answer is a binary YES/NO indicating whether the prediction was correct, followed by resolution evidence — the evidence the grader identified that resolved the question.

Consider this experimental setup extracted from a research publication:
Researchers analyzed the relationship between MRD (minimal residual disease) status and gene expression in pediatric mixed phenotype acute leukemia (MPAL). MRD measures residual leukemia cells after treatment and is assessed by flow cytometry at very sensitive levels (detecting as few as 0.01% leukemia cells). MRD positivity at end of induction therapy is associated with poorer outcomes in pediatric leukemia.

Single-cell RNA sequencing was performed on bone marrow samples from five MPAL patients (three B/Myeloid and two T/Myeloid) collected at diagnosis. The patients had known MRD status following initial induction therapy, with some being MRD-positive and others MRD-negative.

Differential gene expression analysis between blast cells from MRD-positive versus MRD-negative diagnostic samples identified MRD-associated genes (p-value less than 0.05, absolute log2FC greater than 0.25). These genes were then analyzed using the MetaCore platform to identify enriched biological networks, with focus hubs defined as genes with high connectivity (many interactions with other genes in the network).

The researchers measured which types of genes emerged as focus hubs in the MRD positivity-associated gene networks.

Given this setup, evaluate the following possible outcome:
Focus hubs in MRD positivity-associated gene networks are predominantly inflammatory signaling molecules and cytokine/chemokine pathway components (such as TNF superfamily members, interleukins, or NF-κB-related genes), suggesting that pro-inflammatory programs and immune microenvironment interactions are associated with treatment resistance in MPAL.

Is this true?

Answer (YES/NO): NO